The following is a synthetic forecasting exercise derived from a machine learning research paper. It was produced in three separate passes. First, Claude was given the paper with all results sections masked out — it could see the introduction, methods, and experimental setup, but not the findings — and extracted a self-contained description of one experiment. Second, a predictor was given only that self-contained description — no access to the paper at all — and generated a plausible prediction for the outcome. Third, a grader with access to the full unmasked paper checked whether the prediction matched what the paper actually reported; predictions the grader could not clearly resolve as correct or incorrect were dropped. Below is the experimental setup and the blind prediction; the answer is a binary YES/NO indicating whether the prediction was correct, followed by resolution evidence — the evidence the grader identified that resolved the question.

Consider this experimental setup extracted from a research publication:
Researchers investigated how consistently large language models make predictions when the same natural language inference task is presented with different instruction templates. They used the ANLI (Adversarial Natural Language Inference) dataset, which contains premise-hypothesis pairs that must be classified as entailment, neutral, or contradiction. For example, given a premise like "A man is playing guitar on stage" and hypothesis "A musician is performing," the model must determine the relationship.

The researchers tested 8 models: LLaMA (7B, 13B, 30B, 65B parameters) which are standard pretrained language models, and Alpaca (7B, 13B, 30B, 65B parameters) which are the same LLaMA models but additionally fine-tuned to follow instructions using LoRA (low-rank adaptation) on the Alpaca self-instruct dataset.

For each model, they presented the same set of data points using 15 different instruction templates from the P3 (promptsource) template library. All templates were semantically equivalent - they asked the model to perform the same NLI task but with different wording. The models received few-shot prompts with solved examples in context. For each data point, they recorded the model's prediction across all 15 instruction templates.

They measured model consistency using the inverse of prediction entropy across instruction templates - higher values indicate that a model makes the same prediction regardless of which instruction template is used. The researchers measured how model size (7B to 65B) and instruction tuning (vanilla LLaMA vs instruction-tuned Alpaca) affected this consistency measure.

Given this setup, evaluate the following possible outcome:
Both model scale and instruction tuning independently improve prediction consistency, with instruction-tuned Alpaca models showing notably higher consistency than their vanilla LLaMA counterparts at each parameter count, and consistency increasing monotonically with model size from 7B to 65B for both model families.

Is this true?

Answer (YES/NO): NO